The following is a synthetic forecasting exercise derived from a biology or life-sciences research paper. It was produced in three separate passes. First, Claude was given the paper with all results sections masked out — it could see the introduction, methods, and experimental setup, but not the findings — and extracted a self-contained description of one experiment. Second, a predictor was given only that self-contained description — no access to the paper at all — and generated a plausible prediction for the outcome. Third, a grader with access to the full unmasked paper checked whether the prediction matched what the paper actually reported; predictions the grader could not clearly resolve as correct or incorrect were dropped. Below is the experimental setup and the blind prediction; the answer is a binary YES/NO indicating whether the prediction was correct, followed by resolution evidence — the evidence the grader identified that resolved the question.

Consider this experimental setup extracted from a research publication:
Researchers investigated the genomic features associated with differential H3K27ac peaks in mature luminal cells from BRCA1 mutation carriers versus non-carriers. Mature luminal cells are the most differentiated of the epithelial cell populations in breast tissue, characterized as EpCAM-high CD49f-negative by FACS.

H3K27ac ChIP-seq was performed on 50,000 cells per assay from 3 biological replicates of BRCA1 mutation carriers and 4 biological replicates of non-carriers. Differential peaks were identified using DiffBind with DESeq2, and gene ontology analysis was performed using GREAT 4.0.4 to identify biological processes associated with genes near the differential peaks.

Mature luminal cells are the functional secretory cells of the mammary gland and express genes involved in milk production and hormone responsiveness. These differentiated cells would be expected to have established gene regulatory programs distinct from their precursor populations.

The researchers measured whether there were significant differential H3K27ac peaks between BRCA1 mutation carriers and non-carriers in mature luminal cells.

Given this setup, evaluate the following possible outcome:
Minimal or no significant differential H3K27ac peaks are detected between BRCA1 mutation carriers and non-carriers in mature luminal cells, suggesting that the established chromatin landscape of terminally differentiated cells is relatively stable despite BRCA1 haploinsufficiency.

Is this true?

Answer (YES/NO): YES